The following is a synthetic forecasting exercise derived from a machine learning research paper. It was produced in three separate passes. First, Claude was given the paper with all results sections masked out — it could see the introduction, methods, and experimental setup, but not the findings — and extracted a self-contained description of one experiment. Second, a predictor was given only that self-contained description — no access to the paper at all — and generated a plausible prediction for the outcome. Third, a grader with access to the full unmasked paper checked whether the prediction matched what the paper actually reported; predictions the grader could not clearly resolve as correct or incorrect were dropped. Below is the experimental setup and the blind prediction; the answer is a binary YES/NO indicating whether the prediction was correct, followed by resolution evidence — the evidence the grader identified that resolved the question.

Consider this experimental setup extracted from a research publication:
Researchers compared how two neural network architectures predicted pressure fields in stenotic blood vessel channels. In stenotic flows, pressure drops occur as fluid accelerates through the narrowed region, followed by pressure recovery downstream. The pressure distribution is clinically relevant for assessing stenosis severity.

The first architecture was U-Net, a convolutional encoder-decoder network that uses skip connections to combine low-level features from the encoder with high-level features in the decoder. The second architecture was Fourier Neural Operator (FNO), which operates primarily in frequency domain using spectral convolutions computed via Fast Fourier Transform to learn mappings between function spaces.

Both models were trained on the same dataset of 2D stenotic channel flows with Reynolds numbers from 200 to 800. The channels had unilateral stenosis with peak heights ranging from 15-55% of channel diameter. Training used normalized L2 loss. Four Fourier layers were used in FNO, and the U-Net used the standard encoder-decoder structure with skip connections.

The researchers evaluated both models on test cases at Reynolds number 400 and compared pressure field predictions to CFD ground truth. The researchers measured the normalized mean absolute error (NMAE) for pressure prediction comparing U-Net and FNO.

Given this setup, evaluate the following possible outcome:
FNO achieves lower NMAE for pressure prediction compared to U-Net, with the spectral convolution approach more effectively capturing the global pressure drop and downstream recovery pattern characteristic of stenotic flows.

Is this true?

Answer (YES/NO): YES